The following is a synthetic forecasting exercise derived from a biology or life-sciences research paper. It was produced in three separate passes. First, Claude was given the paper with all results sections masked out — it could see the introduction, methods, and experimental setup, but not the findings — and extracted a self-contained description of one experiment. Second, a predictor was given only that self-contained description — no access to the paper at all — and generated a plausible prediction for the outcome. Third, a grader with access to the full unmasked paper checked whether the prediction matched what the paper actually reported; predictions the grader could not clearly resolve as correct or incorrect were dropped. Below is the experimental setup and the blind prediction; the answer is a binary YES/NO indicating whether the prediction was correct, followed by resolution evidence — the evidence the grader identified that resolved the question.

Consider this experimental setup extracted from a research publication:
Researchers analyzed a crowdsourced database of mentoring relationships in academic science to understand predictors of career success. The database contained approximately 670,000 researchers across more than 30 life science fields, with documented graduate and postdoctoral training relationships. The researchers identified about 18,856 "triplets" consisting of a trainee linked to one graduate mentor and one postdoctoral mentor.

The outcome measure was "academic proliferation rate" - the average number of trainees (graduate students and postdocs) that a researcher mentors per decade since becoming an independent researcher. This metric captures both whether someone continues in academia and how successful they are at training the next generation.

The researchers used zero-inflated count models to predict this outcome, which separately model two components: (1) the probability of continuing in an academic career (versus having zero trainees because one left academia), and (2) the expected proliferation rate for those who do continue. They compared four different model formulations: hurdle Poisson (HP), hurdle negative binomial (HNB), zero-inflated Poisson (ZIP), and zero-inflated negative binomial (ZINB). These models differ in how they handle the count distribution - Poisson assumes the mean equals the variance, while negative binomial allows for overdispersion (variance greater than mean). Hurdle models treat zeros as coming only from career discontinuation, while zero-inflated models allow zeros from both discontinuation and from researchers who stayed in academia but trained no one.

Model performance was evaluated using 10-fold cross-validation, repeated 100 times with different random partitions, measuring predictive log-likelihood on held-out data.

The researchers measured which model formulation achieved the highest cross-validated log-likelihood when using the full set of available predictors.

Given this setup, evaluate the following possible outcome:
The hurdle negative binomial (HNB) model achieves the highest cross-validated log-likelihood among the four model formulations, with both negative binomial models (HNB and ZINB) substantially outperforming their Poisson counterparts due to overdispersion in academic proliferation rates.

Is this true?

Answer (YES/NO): NO